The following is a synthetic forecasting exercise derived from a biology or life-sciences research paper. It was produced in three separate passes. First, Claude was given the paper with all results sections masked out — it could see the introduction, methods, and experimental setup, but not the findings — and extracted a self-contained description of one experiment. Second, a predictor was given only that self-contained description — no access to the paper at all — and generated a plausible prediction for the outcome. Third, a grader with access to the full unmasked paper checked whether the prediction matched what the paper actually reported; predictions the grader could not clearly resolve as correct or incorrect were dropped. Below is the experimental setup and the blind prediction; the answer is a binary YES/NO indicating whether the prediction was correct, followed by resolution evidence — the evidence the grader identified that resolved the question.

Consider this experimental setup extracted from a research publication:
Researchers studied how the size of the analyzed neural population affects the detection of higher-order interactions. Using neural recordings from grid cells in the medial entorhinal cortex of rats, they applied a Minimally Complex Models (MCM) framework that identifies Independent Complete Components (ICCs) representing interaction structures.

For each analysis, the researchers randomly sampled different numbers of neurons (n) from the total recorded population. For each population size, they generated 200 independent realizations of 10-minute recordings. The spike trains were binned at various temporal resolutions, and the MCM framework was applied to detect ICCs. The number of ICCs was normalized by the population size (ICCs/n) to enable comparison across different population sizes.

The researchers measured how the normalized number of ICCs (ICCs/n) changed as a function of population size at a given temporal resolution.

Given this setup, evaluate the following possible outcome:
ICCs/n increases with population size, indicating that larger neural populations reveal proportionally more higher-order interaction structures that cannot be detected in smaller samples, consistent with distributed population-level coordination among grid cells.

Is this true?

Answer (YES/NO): NO